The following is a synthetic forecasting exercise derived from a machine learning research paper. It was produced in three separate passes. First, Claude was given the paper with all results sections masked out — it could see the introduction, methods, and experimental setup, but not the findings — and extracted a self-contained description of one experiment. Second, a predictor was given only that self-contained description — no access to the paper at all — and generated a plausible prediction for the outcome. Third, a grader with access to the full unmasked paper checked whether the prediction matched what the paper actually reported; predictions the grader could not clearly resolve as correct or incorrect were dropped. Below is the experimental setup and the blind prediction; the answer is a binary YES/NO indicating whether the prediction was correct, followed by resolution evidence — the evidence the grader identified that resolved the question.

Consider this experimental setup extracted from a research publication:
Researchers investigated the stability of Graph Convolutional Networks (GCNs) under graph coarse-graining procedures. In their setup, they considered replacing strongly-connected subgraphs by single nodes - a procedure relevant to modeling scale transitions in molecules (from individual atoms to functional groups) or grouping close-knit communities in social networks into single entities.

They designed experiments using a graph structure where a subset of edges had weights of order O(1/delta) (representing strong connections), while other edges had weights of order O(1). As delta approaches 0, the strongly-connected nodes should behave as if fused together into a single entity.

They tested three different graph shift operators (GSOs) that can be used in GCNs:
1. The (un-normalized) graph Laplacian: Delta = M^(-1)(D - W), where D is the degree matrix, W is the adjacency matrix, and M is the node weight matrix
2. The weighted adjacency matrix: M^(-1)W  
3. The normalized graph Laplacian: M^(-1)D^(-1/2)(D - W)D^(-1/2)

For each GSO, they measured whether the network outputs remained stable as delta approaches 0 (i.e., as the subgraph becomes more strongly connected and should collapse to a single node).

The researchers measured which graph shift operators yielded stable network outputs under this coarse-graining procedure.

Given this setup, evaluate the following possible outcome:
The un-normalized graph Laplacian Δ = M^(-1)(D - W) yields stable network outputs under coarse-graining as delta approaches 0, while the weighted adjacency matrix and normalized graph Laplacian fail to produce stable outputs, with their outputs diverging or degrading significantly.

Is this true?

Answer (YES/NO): YES